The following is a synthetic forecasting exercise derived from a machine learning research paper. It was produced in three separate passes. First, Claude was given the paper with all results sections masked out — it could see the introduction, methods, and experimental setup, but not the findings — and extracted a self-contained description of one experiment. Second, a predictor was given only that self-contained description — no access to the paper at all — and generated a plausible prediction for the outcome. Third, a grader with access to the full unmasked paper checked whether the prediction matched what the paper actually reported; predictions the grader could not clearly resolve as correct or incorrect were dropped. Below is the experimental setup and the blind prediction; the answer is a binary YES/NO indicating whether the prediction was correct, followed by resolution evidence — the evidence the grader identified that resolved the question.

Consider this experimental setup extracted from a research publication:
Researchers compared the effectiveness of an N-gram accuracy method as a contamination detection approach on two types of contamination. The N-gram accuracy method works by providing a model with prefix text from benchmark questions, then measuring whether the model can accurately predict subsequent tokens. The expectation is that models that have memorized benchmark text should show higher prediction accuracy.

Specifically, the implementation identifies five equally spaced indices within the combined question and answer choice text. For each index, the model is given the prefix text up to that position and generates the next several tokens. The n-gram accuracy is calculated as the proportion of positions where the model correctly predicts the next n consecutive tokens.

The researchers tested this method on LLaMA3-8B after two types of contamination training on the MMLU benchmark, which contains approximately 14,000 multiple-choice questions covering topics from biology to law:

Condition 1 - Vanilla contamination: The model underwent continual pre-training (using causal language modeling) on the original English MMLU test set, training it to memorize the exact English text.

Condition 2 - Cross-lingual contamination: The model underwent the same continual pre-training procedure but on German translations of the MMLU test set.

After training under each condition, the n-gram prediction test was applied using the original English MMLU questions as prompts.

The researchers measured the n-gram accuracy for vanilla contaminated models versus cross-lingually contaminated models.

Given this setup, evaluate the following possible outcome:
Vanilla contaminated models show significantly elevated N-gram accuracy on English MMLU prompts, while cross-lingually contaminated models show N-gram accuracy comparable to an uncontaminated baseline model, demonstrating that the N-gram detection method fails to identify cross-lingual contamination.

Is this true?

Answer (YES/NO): NO